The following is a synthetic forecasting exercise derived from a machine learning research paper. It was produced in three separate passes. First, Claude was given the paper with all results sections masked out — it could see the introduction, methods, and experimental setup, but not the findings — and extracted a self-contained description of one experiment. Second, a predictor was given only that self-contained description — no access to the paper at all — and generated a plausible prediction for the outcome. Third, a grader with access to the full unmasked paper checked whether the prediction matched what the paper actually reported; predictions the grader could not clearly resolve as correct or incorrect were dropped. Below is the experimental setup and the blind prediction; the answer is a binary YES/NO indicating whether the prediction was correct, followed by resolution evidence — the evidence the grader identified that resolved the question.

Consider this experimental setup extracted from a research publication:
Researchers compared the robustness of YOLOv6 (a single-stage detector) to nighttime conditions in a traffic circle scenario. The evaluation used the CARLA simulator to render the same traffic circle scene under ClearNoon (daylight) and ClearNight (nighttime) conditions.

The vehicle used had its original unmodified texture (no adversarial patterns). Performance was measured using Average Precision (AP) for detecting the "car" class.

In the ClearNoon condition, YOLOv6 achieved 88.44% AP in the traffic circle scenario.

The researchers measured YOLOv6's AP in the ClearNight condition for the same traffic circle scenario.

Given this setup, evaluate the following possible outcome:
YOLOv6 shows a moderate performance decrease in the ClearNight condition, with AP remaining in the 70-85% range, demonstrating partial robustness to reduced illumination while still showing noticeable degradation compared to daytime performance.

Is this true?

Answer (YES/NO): NO